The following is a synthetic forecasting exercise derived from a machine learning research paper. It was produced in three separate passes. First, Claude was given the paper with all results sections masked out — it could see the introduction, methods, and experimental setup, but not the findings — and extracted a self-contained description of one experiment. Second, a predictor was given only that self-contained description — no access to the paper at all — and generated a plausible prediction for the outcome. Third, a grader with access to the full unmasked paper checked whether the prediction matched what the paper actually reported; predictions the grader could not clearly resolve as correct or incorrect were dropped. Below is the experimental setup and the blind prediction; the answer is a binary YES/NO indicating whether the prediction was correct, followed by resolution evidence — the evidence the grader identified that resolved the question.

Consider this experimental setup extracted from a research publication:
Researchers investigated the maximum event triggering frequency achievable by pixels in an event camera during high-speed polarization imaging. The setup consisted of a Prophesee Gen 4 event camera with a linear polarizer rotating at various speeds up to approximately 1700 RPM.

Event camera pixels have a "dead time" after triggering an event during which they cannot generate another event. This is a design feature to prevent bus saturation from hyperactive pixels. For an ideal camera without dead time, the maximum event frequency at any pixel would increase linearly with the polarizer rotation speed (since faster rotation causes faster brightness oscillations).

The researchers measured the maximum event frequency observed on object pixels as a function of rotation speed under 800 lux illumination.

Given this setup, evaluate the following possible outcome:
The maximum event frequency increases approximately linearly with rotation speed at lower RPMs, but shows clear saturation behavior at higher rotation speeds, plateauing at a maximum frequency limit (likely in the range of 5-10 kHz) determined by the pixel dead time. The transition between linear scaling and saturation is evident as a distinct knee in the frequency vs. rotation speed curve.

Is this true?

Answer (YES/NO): NO